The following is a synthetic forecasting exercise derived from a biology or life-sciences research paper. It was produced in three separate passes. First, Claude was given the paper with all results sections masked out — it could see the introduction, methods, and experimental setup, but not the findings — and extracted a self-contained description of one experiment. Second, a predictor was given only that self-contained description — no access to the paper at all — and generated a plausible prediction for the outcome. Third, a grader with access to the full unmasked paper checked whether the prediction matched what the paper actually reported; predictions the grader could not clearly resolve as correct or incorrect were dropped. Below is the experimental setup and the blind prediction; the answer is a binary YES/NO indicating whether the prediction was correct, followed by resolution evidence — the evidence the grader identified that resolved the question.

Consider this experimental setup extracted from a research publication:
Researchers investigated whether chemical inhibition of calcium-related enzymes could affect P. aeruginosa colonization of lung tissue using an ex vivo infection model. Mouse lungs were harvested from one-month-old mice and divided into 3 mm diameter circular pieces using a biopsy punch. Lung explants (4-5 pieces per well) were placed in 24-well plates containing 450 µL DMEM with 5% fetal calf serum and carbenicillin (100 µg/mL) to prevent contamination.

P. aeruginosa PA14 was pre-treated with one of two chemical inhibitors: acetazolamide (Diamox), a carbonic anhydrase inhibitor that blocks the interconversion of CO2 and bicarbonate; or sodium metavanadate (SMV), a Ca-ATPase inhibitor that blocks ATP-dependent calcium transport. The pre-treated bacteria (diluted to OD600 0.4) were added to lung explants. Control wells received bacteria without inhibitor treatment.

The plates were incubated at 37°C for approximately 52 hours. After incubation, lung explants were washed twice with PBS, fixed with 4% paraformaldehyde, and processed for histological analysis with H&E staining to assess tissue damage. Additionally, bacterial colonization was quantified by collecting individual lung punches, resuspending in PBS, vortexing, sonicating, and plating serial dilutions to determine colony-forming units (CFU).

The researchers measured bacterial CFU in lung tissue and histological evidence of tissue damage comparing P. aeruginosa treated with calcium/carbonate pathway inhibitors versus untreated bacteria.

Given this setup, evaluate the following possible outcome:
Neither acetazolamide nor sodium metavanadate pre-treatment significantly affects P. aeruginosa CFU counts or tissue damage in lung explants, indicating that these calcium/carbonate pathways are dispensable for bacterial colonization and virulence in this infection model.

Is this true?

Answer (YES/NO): NO